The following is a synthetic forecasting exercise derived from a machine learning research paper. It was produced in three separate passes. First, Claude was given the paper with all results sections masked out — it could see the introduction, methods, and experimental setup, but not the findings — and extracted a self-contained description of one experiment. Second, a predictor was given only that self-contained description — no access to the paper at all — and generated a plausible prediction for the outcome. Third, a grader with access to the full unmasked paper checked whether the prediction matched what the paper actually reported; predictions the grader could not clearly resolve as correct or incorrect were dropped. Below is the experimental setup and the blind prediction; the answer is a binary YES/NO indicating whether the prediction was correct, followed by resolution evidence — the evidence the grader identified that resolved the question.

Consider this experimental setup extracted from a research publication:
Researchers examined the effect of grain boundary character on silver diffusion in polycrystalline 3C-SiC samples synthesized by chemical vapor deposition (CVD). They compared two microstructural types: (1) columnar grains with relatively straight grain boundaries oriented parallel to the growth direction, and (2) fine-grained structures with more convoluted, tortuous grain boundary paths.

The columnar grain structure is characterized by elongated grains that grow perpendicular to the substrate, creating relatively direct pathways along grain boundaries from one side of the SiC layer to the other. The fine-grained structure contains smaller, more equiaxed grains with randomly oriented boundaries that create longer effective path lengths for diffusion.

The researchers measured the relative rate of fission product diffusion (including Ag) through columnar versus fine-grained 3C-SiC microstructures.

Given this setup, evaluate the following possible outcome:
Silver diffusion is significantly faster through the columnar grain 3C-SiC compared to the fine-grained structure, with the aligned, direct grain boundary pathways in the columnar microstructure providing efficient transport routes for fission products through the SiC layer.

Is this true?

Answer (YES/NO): YES